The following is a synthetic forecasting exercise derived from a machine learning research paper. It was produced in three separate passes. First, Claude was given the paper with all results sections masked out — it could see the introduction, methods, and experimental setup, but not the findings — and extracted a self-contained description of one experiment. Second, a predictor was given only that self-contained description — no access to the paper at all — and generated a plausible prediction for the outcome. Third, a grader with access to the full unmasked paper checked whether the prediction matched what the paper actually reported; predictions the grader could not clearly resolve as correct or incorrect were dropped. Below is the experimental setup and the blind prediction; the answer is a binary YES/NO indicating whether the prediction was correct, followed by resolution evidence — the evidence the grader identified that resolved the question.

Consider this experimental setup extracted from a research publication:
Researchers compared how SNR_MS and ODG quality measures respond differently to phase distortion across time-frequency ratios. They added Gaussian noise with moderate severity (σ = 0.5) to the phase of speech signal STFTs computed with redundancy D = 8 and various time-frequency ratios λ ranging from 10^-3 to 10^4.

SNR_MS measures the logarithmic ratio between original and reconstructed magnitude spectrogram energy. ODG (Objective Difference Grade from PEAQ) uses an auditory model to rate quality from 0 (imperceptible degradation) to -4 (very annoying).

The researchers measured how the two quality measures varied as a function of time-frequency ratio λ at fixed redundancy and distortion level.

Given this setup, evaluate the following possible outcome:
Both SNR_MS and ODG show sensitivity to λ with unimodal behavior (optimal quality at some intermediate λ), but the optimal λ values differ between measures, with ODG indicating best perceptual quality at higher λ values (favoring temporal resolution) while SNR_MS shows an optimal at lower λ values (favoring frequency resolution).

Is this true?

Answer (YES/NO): NO